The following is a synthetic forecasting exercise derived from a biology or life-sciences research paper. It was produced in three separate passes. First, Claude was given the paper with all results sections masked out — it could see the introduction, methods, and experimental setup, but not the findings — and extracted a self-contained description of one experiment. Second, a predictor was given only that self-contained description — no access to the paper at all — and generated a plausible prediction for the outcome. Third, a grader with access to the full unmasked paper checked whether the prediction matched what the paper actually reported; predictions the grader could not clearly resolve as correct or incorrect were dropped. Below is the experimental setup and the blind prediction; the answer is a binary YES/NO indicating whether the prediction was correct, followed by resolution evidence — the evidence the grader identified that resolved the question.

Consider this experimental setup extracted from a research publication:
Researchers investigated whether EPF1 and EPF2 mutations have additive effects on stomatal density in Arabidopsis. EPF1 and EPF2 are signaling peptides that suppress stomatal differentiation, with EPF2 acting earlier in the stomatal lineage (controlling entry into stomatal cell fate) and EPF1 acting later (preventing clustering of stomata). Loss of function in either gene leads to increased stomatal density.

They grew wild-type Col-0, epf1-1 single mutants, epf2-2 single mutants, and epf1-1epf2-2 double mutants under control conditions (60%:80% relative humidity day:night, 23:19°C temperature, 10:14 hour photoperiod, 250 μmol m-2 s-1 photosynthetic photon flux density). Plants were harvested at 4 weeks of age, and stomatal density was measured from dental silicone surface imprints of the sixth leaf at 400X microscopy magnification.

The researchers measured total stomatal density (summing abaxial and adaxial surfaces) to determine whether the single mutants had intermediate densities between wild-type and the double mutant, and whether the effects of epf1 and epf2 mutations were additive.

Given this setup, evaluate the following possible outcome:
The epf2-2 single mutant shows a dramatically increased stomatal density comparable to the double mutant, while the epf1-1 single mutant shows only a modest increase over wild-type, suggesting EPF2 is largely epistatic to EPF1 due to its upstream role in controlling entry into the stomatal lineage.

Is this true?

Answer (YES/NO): NO